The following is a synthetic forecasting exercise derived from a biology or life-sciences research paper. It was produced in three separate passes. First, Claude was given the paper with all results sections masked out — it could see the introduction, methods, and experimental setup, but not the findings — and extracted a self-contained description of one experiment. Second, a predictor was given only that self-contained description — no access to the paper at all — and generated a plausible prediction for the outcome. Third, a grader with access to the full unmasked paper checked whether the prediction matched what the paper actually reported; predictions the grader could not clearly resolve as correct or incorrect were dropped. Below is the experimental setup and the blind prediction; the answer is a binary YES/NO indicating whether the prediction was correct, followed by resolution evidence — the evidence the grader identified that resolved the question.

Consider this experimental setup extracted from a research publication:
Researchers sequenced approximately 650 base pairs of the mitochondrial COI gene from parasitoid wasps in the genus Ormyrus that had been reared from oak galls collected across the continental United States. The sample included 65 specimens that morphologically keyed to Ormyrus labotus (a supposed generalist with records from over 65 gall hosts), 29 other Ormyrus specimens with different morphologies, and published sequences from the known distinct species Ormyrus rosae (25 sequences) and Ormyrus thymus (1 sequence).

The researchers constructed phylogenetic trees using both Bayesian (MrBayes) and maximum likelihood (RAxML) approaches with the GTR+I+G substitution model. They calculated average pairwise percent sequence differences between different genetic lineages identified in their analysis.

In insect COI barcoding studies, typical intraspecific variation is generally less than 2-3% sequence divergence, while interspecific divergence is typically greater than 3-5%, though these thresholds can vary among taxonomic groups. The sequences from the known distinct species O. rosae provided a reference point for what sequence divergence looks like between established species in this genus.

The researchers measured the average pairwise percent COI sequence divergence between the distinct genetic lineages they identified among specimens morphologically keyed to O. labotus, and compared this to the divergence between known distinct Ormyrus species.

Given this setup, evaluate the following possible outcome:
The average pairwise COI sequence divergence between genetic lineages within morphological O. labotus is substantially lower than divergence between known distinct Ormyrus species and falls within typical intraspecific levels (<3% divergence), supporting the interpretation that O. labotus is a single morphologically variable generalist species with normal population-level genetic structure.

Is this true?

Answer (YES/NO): NO